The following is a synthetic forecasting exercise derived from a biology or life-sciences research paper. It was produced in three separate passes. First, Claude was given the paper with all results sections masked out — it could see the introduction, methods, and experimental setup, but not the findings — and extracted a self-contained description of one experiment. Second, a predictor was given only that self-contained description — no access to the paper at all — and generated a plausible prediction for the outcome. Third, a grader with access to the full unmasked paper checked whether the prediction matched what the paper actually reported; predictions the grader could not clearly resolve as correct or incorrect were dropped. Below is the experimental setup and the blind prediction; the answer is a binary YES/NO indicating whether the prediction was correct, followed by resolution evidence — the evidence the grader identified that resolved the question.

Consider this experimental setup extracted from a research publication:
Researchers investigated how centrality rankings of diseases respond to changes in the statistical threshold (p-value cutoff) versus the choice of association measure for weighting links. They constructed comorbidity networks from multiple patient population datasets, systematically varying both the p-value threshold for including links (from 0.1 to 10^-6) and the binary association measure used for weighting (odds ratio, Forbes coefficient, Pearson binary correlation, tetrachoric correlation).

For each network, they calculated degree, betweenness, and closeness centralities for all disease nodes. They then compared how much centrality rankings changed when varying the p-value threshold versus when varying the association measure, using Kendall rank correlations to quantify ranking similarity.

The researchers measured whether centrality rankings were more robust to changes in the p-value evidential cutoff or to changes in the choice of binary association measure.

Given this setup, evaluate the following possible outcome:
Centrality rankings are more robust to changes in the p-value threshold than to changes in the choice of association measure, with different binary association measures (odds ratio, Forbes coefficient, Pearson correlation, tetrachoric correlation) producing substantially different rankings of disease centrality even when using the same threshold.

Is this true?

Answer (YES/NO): YES